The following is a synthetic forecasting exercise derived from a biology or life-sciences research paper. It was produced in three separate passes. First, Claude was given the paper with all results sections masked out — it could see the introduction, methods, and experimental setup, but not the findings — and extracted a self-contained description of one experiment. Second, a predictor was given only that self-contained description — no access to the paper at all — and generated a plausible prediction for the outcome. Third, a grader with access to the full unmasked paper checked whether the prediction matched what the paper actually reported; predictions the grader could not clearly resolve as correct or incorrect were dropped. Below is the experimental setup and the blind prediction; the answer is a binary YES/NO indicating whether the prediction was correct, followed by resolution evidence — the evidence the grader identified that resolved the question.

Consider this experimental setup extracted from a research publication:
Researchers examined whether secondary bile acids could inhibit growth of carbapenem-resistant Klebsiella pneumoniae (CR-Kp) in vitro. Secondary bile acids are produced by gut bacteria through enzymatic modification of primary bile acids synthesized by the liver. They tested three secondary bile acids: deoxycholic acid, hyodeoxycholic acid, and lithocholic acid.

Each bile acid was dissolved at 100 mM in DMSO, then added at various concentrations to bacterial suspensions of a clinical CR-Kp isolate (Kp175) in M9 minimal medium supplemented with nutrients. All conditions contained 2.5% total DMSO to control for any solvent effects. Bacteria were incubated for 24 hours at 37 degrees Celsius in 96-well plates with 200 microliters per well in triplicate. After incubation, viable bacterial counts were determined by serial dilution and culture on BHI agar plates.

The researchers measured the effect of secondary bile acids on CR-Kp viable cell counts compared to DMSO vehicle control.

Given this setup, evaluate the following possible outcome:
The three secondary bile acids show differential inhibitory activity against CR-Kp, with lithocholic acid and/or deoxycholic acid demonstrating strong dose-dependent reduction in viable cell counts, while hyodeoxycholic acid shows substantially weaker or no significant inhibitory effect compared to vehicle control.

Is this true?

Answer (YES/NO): NO